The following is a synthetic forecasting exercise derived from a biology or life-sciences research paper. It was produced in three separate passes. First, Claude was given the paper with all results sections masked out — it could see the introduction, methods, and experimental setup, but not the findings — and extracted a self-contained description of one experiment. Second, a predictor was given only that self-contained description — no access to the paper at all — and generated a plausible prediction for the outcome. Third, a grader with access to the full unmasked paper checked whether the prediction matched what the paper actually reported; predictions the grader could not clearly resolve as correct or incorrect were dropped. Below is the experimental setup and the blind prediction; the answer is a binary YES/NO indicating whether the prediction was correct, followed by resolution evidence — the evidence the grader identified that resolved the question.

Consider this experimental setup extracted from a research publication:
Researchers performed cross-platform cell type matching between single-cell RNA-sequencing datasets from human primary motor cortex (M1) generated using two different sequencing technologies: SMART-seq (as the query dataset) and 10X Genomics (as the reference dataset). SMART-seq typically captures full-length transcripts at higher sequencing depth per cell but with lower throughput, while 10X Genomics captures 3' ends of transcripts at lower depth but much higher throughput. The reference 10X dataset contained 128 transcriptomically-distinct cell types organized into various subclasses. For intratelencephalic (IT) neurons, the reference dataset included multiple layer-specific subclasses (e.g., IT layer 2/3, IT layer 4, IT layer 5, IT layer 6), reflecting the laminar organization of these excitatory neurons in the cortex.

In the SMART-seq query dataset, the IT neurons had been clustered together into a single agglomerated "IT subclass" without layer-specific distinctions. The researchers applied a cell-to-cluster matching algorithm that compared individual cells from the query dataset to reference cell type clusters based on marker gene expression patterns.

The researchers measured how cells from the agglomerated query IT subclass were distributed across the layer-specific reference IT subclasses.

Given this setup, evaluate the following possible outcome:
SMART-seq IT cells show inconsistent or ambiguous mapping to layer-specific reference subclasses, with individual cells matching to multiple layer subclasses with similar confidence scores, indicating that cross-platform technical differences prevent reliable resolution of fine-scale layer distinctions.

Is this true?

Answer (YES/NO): NO